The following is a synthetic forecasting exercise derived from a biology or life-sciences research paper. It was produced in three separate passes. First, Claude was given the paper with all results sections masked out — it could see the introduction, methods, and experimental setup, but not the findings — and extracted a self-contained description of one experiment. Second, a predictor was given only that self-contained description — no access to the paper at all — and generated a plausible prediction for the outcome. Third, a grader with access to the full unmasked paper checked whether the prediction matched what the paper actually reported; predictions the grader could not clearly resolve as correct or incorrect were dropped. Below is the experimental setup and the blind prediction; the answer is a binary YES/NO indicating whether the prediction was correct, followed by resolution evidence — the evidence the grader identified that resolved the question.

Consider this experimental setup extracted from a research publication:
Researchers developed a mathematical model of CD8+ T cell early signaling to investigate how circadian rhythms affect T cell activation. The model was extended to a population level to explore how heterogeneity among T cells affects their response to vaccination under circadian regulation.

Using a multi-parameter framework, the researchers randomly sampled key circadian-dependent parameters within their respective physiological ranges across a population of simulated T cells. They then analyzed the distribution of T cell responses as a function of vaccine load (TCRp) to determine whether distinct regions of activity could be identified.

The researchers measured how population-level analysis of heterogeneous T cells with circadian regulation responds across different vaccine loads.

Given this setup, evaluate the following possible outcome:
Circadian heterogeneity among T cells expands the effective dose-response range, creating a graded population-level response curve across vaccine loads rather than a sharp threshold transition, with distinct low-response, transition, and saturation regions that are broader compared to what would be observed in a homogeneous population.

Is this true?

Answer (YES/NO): YES